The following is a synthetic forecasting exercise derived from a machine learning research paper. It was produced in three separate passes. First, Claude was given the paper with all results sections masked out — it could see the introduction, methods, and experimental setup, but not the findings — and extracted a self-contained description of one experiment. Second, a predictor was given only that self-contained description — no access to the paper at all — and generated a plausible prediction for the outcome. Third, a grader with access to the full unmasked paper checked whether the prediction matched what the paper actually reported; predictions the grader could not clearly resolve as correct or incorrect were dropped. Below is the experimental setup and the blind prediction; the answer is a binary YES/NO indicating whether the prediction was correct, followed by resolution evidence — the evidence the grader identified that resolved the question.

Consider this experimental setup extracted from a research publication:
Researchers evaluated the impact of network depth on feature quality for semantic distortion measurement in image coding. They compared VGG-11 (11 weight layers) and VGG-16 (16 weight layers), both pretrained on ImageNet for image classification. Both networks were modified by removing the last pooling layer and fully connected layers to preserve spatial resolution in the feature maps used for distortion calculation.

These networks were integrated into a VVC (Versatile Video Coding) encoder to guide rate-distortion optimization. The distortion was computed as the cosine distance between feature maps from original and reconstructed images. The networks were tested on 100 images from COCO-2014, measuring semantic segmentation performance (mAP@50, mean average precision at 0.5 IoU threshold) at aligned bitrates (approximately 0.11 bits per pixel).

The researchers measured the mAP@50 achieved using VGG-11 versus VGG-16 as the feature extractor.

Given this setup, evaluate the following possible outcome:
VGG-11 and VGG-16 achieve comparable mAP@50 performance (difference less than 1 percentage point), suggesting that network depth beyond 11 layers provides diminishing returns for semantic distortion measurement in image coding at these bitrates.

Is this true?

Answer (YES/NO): NO